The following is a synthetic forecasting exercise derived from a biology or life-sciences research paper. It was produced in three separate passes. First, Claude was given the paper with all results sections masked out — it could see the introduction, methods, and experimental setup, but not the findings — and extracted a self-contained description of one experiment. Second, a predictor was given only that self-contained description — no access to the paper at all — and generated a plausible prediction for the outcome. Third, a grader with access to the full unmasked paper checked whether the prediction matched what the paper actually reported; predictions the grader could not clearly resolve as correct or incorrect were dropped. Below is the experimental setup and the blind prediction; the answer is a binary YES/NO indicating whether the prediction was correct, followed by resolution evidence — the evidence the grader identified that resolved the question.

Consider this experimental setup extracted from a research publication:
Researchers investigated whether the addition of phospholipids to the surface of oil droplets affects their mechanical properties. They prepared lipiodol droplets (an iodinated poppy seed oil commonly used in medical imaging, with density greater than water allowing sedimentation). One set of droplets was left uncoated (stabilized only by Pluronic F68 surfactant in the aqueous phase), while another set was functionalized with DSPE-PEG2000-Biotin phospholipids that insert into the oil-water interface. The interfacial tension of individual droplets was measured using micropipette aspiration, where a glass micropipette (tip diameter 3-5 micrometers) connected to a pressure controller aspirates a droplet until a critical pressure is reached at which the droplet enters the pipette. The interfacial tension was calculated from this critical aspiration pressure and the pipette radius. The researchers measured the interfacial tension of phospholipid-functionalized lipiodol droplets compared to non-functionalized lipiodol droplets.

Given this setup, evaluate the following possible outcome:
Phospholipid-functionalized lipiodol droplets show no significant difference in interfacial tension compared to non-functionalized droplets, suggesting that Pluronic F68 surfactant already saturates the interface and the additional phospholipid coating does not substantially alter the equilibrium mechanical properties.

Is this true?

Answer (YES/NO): YES